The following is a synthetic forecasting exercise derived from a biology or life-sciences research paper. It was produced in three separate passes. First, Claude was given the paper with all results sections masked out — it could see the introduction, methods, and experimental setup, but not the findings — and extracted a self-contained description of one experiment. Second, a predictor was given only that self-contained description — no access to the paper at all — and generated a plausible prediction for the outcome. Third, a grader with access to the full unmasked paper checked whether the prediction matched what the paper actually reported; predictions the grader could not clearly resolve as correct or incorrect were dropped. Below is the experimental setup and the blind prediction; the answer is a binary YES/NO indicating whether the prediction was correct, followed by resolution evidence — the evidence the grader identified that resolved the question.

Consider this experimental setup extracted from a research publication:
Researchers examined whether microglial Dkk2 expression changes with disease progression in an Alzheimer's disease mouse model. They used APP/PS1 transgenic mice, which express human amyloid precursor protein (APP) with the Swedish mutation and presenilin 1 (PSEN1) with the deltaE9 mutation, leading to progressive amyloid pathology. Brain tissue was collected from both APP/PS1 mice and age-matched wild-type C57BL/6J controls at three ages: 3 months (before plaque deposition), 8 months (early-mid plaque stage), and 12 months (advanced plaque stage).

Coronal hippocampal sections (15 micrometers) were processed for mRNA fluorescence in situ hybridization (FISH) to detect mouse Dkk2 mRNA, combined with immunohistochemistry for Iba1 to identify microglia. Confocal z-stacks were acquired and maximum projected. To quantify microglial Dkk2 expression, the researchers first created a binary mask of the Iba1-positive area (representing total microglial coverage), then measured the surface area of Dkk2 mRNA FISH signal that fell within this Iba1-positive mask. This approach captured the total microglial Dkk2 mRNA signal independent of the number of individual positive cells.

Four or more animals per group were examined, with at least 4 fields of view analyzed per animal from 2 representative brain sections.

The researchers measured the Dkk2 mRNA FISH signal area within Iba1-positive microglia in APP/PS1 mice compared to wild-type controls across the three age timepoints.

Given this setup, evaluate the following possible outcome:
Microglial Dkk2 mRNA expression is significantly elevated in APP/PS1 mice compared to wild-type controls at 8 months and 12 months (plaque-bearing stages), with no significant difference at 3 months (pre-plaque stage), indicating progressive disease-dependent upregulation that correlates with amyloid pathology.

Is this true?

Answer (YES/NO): YES